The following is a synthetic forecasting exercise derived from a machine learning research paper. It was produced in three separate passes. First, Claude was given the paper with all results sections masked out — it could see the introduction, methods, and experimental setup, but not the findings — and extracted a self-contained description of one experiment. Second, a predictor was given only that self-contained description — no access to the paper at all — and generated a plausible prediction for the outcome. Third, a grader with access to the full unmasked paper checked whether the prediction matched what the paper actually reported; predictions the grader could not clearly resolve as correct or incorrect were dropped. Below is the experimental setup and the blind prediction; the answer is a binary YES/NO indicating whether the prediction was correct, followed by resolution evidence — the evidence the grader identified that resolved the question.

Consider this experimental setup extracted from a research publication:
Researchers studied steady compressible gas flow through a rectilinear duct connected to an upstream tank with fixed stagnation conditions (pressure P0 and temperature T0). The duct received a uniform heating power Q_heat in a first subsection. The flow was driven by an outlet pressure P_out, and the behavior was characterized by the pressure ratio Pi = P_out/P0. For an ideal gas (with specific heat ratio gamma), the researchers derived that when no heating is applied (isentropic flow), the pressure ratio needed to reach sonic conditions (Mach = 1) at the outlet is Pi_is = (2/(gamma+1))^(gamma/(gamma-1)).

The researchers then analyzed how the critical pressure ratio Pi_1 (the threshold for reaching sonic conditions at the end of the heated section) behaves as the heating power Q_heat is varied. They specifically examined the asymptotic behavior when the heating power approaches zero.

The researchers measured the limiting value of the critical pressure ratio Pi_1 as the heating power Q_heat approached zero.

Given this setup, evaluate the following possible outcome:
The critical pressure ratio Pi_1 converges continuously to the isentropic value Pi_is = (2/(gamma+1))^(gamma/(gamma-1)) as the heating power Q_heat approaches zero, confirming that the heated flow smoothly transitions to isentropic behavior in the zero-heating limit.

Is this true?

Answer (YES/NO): YES